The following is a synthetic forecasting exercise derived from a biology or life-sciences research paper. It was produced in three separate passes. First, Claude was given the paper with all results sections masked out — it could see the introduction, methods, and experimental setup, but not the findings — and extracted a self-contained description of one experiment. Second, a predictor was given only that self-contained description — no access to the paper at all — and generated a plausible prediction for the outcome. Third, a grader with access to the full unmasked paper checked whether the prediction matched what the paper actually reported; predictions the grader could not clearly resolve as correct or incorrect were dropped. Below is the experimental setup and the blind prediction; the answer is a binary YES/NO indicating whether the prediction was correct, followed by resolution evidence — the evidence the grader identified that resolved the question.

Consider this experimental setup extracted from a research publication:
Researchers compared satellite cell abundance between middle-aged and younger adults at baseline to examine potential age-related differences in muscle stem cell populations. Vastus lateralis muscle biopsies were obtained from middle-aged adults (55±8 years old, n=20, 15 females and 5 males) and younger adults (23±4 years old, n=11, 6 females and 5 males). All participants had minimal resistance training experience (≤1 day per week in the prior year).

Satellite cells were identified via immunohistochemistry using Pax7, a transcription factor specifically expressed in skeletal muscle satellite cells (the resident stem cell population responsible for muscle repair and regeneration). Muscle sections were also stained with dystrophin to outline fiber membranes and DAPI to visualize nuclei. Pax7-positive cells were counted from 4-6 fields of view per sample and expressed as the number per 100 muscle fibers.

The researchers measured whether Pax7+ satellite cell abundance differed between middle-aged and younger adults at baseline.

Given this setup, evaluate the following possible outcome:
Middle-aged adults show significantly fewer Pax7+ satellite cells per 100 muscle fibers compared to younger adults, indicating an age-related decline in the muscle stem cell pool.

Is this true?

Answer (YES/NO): YES